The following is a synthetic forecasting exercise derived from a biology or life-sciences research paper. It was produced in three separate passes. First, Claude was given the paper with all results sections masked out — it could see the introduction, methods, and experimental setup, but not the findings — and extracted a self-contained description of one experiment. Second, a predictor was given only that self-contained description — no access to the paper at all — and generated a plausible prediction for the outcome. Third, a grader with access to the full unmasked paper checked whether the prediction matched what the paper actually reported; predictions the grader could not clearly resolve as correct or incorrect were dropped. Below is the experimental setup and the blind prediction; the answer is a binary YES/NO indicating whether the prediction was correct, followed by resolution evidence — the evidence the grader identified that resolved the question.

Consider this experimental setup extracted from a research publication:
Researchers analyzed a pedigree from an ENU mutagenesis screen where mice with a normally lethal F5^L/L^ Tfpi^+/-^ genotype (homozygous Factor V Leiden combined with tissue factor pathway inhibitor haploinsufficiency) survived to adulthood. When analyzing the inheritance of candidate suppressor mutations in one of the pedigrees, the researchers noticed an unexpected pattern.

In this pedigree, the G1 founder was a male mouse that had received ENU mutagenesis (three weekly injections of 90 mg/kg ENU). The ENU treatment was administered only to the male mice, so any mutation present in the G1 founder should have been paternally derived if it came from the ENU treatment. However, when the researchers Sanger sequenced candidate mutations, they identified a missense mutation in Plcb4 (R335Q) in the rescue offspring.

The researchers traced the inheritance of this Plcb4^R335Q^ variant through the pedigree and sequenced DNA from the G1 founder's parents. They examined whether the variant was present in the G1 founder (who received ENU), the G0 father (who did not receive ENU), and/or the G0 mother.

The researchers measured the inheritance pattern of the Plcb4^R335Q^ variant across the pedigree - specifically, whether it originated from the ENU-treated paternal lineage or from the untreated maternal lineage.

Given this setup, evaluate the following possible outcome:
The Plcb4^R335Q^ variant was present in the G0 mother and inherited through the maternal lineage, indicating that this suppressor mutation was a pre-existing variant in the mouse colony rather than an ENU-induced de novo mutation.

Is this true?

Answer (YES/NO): NO